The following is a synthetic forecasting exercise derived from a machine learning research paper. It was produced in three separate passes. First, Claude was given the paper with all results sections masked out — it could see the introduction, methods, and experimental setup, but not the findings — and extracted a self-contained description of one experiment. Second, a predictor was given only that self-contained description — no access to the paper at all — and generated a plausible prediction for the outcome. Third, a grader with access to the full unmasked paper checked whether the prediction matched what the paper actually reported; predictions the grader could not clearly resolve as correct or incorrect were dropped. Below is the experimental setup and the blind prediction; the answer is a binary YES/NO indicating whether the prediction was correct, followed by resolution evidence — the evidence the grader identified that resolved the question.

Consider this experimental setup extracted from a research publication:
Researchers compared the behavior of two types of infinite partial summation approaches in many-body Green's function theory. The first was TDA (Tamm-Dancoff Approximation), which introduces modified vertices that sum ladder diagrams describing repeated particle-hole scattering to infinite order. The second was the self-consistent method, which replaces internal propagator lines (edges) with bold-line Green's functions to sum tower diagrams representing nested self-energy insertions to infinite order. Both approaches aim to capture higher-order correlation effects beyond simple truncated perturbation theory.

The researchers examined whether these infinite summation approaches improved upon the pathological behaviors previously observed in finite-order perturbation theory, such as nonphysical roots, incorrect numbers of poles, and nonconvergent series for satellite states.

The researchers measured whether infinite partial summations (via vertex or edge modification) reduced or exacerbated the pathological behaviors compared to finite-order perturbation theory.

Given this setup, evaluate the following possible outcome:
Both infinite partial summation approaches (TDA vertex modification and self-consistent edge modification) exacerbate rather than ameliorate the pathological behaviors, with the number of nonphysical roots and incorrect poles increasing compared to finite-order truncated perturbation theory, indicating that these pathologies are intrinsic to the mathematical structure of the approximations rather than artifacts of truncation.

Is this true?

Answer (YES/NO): NO